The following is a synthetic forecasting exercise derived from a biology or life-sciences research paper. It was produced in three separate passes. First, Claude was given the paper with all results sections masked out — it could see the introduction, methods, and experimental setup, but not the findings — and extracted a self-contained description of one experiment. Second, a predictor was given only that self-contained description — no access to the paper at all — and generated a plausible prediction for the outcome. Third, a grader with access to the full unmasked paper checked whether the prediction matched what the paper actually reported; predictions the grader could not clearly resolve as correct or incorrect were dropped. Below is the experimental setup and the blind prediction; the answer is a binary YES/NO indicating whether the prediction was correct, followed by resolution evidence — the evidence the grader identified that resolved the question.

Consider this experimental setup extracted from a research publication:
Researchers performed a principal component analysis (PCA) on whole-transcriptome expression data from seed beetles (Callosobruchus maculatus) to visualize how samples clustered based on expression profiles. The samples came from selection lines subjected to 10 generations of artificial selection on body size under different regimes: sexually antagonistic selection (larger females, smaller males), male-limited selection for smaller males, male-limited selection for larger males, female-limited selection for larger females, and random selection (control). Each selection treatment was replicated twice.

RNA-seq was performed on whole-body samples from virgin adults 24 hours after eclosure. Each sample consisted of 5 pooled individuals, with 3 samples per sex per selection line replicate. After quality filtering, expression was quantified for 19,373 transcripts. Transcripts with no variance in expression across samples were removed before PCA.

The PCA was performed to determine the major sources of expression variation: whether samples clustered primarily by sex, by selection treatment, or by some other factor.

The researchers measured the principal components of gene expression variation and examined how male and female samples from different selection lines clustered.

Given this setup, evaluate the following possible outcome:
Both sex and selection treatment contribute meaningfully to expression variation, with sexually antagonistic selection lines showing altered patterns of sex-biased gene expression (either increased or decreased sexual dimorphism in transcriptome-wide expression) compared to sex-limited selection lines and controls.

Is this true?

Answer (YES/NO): NO